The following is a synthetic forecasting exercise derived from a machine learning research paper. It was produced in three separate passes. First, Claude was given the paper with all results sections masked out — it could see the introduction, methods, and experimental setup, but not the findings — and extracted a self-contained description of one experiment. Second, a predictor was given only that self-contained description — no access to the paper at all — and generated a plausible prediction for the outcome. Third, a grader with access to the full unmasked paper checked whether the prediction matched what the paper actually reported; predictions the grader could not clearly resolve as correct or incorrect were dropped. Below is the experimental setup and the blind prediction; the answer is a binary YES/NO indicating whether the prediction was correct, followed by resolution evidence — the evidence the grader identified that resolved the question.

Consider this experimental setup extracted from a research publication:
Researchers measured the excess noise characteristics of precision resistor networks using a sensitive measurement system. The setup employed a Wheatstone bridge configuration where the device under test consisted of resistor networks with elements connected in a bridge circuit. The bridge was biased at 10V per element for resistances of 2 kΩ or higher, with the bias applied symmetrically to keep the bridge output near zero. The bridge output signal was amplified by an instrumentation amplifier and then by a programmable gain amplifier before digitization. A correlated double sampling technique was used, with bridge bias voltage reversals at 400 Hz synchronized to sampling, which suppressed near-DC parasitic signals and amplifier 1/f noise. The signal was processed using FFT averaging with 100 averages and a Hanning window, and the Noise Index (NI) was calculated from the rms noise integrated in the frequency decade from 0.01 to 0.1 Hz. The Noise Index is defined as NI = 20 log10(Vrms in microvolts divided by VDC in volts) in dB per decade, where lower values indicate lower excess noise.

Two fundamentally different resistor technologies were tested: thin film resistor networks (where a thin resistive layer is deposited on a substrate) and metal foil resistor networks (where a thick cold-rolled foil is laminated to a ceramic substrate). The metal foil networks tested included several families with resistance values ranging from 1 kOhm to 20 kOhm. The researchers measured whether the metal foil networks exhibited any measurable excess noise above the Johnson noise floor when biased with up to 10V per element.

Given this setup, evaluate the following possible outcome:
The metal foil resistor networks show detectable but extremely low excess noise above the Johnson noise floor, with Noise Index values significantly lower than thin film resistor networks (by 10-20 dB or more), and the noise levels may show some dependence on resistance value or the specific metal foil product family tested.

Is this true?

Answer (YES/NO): NO